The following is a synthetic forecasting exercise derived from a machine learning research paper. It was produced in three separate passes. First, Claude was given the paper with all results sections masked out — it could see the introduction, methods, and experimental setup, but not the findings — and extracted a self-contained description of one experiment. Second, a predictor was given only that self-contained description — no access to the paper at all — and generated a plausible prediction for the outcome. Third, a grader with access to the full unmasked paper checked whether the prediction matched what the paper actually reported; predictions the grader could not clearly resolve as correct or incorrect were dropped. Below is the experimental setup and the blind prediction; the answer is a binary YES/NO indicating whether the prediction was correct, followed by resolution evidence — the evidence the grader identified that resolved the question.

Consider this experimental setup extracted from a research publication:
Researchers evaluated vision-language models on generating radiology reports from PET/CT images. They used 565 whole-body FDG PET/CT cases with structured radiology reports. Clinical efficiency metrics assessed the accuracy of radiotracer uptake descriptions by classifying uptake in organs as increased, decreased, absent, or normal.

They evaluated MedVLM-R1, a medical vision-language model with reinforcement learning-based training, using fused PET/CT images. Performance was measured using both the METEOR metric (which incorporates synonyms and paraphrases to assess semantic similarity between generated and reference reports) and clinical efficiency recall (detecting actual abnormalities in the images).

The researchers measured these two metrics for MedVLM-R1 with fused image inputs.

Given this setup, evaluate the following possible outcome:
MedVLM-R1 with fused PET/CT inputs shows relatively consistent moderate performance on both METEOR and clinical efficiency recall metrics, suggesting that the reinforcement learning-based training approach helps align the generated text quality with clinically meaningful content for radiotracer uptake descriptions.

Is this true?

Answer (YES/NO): NO